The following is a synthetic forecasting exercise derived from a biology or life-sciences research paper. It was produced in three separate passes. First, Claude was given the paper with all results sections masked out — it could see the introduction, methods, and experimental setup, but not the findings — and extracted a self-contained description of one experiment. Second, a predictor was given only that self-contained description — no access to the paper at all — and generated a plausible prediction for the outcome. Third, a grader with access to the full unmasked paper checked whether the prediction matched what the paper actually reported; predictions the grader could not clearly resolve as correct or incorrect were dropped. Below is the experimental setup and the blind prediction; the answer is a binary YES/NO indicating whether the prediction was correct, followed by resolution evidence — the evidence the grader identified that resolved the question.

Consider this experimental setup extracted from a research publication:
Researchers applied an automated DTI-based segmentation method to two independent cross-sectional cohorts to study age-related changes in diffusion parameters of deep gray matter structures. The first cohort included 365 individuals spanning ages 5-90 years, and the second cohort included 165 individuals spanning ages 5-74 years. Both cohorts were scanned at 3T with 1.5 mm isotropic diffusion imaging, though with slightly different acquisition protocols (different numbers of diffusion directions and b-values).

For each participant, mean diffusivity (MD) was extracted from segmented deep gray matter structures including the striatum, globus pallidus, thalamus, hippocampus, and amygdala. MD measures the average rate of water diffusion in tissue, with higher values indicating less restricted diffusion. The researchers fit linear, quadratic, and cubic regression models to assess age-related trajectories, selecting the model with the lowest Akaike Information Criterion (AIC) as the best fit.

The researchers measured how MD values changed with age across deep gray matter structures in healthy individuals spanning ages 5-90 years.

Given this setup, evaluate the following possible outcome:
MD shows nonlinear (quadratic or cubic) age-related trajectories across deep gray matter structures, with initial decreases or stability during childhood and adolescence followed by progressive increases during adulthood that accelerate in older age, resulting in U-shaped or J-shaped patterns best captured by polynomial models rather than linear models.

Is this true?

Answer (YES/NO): YES